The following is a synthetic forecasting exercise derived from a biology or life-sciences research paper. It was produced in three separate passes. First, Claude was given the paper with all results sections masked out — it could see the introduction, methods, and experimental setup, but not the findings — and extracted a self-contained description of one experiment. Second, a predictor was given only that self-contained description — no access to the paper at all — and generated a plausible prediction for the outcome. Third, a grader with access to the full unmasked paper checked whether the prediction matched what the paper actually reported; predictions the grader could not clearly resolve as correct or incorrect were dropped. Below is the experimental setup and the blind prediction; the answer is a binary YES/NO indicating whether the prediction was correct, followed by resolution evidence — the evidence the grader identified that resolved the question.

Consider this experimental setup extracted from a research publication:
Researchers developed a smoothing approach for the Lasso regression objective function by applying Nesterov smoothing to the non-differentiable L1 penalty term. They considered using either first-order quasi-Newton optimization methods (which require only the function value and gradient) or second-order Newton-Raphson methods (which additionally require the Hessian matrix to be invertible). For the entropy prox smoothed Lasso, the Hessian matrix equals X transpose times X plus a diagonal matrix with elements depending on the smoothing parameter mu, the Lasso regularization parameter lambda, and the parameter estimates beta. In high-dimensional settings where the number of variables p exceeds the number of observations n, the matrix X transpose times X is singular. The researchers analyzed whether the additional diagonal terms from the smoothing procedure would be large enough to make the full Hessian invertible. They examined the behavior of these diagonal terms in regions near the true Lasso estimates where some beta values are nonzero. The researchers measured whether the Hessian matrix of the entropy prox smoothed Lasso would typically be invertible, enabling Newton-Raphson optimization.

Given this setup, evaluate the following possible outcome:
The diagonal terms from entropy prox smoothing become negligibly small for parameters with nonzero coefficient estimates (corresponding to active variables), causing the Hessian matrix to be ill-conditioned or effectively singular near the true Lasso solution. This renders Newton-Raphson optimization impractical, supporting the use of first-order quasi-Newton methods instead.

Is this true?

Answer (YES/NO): YES